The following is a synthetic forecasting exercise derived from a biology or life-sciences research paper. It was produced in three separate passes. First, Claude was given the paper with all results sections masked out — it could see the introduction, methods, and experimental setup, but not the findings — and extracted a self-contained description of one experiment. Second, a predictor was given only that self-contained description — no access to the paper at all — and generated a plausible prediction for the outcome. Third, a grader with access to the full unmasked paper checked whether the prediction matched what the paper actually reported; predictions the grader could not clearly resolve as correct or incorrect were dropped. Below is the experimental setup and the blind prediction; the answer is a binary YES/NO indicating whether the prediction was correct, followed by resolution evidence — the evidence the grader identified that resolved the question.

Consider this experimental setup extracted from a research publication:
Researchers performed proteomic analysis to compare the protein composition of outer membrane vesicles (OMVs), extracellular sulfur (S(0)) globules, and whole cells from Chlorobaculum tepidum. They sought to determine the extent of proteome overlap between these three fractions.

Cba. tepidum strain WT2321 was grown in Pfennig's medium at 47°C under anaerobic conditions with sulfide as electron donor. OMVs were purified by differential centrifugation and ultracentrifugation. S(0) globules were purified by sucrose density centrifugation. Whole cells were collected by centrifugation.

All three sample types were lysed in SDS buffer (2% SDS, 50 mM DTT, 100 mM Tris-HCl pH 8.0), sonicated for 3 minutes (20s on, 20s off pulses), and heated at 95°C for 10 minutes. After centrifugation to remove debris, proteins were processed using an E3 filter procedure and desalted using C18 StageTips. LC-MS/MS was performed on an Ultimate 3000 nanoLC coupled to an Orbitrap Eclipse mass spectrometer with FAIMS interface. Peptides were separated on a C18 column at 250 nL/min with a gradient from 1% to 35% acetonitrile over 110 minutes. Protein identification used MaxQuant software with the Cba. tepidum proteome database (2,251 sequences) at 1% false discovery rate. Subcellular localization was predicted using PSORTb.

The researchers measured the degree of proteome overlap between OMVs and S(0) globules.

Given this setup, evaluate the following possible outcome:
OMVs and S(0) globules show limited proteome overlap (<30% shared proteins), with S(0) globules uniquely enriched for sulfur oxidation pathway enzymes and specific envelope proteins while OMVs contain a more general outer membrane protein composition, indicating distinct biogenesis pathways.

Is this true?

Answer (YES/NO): NO